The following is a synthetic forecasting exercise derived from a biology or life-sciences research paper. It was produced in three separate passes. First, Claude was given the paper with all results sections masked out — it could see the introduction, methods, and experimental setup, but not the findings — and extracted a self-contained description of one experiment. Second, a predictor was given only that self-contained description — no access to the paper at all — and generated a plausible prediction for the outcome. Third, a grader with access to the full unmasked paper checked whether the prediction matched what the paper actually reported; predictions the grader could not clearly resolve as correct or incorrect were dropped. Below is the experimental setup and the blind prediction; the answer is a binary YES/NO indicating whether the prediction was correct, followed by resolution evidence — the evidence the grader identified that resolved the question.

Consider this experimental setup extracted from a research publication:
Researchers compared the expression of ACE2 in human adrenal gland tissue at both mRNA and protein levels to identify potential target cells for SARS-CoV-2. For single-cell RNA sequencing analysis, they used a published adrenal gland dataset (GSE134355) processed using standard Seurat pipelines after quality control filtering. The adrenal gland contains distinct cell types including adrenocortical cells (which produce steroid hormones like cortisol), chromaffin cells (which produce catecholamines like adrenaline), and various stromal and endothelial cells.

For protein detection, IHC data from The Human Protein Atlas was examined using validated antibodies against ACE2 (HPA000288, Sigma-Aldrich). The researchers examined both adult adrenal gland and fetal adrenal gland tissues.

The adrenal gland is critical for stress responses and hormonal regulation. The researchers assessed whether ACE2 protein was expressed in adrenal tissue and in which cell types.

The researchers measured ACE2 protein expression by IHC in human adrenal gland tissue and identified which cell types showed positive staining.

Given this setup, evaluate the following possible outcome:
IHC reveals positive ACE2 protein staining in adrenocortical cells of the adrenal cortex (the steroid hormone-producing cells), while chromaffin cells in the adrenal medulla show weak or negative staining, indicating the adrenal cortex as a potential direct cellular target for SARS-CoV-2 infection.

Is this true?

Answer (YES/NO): NO